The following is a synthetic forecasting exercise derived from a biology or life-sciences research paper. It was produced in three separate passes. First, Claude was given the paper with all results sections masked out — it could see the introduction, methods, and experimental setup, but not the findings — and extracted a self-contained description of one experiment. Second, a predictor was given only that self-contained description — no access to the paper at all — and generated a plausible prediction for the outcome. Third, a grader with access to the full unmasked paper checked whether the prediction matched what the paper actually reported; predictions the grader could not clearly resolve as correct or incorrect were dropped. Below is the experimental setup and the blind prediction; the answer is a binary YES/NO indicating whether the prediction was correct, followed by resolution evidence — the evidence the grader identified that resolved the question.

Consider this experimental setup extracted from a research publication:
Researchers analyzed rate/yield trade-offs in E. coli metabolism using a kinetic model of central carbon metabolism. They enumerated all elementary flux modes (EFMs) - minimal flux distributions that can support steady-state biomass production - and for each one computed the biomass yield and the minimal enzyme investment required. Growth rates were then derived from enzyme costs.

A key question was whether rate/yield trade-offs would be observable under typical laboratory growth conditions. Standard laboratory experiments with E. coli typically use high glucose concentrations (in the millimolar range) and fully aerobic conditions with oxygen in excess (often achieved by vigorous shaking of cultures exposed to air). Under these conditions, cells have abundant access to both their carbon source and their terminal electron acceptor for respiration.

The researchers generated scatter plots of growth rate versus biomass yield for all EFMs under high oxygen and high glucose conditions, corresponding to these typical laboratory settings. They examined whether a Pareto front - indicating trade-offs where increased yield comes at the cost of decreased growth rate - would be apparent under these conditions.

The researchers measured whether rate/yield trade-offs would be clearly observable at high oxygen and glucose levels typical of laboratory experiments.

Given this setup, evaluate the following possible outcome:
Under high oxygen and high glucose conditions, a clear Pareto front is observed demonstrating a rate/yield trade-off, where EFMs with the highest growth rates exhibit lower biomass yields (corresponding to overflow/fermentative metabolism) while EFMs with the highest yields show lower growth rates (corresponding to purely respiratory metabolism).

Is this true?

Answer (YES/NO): NO